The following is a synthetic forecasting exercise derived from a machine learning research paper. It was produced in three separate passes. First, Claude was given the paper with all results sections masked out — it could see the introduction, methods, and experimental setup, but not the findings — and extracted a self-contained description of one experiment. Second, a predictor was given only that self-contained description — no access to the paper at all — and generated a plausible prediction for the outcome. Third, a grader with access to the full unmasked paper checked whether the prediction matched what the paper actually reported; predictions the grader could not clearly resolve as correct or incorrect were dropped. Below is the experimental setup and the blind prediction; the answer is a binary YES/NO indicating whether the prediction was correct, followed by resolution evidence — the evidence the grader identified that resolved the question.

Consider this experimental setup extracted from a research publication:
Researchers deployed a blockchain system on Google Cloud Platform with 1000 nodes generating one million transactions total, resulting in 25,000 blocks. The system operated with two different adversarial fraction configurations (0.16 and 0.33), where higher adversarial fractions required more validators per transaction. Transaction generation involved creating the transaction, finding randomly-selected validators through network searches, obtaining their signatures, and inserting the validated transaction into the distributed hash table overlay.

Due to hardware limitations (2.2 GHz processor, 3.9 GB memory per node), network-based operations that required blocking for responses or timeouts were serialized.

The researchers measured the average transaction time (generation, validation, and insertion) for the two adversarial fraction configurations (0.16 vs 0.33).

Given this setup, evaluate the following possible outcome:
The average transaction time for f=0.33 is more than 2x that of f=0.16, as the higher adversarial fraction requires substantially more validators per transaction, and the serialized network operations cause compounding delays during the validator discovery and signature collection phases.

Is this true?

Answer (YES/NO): YES